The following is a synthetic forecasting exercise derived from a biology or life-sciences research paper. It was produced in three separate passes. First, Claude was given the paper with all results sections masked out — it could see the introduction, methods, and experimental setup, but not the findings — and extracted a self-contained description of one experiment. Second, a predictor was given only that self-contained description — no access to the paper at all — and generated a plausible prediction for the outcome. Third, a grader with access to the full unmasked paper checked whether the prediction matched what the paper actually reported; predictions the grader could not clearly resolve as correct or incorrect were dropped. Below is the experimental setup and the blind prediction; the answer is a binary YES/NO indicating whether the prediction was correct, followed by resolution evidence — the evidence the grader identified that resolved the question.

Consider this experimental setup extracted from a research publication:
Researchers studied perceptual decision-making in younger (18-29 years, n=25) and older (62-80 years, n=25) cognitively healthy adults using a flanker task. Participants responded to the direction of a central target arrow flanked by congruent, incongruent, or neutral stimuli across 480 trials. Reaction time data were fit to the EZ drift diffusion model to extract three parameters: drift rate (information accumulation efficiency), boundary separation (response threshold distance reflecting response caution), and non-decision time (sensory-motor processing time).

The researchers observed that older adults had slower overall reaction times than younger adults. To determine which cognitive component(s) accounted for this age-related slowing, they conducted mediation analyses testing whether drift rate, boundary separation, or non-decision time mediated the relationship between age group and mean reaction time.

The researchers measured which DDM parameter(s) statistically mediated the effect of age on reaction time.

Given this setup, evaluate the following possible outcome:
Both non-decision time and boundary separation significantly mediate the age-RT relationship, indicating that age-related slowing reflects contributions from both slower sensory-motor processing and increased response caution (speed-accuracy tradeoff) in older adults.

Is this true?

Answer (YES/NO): NO